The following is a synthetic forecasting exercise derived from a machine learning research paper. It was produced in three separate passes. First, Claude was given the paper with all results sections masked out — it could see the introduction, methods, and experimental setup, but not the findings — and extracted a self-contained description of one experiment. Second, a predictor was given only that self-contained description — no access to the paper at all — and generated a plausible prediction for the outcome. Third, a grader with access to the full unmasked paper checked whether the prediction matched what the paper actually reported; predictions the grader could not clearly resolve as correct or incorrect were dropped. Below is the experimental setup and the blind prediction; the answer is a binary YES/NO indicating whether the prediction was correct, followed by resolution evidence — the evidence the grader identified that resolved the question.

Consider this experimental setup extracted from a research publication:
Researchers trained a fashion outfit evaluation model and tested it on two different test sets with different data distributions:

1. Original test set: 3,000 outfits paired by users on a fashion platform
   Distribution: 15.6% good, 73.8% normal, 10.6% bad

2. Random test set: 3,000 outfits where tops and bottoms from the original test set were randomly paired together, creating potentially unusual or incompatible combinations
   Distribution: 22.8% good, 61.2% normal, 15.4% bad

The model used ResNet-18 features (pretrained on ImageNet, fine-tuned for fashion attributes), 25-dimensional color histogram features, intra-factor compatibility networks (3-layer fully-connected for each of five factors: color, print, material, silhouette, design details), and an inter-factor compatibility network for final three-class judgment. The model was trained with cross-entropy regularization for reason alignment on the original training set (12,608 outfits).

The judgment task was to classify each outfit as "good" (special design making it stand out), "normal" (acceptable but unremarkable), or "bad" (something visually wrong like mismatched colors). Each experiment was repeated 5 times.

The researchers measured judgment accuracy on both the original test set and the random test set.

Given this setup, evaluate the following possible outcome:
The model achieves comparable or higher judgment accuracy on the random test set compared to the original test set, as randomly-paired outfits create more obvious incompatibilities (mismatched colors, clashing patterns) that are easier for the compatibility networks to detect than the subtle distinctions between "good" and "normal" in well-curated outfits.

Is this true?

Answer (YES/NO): NO